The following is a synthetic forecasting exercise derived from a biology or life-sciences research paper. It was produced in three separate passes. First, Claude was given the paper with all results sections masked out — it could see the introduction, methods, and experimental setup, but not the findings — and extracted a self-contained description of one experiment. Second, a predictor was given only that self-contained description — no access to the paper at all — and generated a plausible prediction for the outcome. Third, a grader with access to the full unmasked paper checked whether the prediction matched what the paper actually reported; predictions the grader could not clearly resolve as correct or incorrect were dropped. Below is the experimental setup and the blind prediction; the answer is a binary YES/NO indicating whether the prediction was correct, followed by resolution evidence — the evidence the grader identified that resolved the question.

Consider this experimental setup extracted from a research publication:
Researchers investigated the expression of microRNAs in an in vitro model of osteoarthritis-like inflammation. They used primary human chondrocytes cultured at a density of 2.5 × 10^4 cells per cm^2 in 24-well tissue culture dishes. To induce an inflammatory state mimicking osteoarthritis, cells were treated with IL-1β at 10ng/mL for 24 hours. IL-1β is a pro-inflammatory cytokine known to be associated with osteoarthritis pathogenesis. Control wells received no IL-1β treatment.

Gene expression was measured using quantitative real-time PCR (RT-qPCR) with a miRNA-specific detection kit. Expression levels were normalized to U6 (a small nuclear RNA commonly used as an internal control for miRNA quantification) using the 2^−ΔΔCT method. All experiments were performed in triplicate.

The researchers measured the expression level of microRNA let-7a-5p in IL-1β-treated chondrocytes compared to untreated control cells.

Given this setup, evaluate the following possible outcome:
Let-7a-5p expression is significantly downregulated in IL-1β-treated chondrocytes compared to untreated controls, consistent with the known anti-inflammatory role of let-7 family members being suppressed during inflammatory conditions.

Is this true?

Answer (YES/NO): YES